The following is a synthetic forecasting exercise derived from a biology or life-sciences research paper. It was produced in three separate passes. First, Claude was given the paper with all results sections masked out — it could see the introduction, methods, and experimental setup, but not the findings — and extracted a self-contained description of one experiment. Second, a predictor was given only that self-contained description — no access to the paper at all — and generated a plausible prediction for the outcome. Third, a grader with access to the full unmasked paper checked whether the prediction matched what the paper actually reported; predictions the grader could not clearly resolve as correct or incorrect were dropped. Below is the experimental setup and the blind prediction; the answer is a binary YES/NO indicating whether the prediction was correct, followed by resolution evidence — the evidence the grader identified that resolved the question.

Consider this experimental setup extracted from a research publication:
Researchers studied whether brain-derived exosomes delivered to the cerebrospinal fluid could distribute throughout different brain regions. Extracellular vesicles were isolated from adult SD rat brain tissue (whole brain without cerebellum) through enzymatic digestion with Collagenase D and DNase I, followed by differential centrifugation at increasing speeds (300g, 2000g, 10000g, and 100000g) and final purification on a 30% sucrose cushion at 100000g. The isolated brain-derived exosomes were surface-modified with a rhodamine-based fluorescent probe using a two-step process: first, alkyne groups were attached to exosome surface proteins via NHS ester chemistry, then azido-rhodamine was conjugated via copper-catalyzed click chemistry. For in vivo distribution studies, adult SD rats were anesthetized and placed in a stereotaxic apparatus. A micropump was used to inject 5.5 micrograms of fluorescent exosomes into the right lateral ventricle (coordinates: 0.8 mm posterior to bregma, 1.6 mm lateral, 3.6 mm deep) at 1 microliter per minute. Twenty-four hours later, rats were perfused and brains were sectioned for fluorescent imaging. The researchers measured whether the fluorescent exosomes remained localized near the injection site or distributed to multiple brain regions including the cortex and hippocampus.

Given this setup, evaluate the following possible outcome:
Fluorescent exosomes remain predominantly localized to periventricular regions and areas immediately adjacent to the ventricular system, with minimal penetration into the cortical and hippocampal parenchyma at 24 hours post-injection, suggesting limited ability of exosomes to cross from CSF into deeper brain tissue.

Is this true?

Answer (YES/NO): NO